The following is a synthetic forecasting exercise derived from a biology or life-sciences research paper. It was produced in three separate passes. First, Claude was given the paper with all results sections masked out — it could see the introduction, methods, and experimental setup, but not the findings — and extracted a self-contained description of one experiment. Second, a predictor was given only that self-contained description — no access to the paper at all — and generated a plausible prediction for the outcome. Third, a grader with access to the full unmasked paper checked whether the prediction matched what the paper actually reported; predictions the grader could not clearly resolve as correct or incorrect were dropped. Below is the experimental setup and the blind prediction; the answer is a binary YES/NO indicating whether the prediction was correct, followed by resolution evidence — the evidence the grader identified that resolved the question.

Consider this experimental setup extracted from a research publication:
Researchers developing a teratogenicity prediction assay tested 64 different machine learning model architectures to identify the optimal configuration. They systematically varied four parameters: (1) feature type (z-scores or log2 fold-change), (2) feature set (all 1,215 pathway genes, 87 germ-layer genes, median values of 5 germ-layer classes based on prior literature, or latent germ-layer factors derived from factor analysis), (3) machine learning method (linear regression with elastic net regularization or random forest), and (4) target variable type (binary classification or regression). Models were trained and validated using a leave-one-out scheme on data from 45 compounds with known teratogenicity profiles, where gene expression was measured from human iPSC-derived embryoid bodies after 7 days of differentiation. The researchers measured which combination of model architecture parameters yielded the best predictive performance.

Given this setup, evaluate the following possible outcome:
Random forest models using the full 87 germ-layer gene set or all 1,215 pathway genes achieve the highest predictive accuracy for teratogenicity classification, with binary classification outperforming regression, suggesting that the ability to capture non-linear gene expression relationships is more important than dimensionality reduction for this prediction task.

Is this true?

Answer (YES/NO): NO